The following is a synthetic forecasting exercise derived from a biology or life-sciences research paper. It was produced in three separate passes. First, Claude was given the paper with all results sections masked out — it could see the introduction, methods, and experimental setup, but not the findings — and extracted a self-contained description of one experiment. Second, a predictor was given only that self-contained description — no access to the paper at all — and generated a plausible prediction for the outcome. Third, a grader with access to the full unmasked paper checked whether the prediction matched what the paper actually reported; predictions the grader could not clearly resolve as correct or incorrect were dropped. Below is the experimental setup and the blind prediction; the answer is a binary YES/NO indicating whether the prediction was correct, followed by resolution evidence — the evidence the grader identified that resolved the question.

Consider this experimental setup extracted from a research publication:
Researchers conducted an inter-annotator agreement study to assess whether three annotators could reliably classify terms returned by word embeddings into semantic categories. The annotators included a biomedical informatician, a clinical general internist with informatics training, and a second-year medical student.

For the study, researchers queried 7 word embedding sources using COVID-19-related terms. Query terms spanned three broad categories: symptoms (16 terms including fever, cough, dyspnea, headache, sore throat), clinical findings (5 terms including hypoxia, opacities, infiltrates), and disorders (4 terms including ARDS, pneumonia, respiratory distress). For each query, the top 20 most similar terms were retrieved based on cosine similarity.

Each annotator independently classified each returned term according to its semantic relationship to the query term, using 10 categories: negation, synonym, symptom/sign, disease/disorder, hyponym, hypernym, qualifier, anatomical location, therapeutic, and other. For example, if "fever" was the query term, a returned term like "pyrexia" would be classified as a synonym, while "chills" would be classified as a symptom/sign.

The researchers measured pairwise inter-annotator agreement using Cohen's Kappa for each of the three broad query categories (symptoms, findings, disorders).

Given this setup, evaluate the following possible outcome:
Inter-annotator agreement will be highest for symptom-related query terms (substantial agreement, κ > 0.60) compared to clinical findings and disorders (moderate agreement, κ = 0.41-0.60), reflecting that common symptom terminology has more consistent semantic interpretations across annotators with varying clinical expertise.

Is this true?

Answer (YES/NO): NO